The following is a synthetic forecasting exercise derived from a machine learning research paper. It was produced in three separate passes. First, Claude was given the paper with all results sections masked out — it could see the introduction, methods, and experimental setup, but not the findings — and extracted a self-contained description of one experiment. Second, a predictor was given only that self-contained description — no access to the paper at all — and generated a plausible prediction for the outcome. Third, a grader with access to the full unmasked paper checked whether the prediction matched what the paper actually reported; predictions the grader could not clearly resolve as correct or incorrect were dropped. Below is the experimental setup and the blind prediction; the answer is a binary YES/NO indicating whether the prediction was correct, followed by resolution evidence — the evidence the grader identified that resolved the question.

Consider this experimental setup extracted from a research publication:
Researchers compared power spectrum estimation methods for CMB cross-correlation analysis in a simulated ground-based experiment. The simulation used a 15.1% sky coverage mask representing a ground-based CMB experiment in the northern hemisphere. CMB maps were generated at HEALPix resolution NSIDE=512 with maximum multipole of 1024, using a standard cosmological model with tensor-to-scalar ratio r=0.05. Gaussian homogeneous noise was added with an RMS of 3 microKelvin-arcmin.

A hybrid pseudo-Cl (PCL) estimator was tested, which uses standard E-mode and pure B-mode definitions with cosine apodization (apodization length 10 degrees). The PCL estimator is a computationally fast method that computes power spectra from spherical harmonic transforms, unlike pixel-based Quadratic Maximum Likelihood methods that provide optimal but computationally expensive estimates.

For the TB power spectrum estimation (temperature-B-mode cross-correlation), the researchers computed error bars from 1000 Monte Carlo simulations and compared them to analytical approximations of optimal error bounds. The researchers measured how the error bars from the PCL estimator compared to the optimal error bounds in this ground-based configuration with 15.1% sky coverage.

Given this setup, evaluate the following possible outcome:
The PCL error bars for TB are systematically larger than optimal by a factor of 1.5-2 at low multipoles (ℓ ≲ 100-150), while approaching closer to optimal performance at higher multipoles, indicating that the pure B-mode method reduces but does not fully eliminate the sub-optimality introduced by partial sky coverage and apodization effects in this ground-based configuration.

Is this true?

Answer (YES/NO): NO